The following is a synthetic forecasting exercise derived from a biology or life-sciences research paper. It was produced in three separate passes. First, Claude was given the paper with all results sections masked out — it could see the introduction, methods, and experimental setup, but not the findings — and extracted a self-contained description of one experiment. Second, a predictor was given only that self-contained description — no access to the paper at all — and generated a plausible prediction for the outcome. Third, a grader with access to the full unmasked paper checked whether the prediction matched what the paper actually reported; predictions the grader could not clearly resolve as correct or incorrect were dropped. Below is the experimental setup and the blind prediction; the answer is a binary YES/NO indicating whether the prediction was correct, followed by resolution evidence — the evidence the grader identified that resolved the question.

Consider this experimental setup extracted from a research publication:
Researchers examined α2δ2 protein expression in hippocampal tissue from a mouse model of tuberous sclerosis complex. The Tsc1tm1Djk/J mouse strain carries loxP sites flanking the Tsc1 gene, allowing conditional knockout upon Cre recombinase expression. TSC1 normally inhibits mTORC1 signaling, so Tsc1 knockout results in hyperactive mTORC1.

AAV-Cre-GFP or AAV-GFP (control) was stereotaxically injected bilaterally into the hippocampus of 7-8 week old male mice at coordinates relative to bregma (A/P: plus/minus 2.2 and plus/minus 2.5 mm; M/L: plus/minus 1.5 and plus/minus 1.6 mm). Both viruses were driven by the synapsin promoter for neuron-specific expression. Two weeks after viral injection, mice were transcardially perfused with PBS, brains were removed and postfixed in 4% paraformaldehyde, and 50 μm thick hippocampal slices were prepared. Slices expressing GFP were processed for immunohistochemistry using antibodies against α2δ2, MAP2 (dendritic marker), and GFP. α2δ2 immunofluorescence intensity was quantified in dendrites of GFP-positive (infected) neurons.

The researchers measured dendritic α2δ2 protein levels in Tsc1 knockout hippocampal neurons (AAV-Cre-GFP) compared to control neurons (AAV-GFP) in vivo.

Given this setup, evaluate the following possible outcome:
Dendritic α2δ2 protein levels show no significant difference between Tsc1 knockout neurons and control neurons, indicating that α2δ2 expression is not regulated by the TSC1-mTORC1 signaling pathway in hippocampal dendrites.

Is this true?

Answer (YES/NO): NO